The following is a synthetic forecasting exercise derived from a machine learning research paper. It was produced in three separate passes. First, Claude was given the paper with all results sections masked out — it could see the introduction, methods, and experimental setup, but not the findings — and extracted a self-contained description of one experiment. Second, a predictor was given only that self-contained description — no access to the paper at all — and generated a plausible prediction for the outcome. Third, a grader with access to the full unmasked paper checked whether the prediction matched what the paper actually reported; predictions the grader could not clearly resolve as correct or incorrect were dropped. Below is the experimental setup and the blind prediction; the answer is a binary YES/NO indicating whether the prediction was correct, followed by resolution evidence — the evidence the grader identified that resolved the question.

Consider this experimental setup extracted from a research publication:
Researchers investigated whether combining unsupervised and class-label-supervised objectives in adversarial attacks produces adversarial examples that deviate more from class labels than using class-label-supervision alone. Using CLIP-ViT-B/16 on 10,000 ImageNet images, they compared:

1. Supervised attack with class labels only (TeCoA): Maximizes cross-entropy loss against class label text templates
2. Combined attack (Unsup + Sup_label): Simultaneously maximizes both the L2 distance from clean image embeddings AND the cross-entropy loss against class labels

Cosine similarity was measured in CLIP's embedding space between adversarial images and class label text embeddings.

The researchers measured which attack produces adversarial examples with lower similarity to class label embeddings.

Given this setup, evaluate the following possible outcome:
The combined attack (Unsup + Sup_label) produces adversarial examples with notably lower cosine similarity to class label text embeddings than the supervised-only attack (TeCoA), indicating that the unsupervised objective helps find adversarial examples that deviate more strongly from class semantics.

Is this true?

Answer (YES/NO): YES